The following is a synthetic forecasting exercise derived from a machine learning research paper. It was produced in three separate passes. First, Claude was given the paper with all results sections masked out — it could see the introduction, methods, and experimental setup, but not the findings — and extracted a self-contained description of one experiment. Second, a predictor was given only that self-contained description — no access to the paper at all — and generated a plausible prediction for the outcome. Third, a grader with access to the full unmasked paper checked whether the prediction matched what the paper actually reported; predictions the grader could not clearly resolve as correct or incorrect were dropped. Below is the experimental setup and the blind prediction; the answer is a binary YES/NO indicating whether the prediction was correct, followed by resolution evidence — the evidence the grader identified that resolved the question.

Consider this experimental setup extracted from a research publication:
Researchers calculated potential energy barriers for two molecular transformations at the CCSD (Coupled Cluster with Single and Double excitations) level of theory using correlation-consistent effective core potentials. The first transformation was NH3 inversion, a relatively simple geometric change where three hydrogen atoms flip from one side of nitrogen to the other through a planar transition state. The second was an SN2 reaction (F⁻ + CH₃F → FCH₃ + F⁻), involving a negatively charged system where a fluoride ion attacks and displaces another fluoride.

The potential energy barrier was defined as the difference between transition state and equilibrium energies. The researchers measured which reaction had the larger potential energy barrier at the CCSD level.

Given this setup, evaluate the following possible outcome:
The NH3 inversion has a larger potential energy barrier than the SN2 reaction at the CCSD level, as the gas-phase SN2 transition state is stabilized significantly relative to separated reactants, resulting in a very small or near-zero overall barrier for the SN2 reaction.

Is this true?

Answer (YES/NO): NO